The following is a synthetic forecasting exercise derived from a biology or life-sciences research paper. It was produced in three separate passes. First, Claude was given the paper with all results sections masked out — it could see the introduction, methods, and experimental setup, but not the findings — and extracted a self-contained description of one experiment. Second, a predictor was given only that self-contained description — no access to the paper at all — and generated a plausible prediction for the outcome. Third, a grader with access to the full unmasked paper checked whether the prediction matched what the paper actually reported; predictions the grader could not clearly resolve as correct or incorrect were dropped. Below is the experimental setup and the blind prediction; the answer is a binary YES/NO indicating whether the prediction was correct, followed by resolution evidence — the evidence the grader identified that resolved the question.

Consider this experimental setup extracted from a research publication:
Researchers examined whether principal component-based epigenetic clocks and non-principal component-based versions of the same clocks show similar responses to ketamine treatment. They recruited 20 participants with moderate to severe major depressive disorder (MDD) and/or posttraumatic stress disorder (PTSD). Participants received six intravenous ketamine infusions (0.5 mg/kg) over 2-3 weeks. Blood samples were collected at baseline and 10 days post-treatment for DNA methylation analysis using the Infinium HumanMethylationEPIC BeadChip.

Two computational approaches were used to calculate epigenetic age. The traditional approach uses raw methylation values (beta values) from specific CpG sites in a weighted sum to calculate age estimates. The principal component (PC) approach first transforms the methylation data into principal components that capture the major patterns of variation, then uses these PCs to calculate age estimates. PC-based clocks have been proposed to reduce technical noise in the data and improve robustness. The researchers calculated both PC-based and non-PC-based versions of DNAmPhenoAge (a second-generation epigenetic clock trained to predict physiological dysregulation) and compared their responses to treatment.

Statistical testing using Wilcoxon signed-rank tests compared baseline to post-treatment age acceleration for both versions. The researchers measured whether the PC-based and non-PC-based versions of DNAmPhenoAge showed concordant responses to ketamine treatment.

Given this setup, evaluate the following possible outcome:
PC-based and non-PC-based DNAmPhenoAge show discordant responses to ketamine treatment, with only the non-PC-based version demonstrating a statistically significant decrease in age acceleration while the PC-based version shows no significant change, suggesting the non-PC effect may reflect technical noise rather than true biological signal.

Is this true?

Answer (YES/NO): NO